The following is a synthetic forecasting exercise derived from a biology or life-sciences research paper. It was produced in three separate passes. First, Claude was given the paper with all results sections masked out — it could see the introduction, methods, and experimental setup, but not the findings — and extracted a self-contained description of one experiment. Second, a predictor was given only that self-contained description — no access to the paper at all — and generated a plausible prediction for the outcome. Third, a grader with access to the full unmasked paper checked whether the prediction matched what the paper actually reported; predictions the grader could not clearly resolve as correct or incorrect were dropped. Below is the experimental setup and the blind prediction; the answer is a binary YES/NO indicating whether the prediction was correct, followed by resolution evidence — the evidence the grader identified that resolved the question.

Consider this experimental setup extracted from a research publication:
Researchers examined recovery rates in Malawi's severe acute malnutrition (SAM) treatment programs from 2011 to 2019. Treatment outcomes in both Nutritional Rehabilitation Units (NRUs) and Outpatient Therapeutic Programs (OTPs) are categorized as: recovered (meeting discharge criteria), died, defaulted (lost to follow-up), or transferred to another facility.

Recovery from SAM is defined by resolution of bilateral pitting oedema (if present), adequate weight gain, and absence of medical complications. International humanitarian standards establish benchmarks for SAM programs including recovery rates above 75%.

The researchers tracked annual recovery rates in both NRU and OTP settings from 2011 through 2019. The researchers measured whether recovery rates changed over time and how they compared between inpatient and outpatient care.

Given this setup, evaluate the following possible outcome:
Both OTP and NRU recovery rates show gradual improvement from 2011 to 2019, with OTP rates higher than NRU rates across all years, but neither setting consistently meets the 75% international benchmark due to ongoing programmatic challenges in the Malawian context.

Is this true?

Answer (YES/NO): NO